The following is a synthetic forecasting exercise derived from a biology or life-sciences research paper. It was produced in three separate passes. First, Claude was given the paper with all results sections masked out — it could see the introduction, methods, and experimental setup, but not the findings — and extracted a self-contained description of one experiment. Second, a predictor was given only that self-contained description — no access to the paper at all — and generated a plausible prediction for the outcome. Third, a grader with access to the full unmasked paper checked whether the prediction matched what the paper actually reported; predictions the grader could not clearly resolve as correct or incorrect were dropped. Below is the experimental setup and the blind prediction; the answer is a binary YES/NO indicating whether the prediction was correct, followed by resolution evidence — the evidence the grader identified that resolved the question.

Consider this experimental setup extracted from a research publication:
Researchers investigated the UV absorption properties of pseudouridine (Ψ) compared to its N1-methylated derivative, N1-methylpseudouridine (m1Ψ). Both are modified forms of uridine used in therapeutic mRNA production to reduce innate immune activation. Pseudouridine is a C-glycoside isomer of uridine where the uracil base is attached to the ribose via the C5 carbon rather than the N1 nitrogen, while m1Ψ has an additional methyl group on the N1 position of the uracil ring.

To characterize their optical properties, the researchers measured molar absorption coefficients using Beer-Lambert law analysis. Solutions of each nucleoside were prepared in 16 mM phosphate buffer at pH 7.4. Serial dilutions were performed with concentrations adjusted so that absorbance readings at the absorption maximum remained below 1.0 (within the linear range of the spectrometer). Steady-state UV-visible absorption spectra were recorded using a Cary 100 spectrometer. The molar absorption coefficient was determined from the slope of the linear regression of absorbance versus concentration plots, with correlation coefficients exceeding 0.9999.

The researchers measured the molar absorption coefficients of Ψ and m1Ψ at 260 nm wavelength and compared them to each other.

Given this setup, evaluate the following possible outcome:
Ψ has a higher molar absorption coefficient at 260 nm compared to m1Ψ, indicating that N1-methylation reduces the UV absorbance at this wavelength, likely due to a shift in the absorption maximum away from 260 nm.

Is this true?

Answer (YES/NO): YES